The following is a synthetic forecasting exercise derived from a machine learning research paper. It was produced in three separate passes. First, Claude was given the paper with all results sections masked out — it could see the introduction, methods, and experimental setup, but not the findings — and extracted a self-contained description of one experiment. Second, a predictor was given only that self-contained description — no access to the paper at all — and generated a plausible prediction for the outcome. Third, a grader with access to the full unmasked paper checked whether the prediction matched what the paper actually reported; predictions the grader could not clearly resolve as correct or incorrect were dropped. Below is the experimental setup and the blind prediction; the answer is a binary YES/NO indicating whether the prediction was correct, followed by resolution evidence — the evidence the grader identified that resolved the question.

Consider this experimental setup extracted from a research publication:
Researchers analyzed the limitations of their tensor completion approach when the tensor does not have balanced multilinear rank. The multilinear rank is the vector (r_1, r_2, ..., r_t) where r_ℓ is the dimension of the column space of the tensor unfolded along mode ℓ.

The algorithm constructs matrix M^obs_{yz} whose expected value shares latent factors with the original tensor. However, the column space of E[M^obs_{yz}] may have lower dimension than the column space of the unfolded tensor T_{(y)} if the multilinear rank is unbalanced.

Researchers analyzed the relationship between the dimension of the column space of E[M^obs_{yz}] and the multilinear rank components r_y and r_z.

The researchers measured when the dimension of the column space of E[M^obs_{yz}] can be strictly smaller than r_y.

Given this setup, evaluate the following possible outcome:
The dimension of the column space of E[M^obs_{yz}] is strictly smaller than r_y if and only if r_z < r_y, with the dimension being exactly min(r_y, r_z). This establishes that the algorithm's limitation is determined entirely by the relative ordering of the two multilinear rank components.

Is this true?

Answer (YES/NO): NO